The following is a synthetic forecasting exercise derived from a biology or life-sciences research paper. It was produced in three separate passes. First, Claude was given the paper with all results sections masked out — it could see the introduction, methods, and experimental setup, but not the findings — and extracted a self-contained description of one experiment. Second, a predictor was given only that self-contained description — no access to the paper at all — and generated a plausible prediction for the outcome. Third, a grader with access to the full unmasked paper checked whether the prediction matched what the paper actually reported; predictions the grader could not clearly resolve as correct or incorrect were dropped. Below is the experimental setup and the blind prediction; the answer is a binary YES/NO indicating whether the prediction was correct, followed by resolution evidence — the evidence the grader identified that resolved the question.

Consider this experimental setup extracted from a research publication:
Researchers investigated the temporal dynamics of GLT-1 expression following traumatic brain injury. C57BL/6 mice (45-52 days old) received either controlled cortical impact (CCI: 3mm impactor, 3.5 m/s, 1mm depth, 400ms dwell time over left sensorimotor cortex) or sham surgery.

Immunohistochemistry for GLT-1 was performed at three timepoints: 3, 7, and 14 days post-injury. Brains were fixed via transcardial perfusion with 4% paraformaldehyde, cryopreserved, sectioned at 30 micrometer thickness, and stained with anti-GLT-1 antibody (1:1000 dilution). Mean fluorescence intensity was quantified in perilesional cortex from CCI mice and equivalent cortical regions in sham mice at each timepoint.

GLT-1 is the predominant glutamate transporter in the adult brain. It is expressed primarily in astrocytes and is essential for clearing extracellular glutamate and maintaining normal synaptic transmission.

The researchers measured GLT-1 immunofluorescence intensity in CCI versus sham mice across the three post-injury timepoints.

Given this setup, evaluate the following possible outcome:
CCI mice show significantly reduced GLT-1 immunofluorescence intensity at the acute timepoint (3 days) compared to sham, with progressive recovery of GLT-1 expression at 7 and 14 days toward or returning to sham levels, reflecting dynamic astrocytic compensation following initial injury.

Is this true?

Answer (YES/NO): YES